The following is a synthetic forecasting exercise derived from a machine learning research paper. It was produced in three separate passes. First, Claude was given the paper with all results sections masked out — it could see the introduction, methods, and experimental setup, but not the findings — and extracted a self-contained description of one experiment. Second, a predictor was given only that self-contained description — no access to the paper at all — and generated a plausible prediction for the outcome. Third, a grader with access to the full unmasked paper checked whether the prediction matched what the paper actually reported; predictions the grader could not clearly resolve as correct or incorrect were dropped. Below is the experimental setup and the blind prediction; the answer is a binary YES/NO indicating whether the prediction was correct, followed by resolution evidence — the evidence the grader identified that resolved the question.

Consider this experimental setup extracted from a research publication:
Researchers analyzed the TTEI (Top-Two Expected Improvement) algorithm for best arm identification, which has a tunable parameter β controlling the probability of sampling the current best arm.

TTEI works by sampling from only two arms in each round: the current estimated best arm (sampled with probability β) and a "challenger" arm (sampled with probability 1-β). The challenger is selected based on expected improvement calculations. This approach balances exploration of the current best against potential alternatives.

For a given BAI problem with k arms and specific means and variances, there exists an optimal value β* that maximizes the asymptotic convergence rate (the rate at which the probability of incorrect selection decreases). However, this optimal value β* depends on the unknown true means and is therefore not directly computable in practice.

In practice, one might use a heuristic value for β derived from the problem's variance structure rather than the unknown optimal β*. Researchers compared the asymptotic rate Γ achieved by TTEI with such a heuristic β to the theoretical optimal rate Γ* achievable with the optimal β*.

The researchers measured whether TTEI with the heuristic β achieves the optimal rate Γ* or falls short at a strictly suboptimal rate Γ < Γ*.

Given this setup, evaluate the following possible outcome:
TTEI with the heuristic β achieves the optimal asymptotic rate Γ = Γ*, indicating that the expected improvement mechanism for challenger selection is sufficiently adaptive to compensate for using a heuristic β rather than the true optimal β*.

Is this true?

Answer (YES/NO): NO